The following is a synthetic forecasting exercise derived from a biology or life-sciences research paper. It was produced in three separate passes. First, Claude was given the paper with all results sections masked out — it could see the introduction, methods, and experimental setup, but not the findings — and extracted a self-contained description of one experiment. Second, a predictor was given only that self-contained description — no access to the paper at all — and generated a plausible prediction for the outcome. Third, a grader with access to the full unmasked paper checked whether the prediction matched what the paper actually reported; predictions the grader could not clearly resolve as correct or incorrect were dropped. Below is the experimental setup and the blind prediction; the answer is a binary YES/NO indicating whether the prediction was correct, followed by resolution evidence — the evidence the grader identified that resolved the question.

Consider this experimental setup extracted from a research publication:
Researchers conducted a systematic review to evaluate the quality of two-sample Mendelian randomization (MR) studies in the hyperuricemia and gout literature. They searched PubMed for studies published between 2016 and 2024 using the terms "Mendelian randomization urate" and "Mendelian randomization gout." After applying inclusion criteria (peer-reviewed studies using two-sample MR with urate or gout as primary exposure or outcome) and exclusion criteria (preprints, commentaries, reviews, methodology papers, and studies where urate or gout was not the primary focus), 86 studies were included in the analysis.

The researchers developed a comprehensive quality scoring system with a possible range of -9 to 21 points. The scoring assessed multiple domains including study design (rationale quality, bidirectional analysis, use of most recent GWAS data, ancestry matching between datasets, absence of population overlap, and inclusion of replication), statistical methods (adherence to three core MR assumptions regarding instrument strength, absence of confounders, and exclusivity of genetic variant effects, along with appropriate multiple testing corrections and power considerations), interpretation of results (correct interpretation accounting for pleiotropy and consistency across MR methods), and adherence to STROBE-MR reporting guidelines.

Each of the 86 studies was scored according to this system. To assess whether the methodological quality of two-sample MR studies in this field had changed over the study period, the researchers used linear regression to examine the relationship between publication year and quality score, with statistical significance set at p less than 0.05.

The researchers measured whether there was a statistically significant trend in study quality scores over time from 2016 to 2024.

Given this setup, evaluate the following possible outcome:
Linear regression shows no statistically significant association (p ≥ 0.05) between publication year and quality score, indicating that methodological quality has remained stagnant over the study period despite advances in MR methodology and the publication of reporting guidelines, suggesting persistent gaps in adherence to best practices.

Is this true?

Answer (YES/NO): NO